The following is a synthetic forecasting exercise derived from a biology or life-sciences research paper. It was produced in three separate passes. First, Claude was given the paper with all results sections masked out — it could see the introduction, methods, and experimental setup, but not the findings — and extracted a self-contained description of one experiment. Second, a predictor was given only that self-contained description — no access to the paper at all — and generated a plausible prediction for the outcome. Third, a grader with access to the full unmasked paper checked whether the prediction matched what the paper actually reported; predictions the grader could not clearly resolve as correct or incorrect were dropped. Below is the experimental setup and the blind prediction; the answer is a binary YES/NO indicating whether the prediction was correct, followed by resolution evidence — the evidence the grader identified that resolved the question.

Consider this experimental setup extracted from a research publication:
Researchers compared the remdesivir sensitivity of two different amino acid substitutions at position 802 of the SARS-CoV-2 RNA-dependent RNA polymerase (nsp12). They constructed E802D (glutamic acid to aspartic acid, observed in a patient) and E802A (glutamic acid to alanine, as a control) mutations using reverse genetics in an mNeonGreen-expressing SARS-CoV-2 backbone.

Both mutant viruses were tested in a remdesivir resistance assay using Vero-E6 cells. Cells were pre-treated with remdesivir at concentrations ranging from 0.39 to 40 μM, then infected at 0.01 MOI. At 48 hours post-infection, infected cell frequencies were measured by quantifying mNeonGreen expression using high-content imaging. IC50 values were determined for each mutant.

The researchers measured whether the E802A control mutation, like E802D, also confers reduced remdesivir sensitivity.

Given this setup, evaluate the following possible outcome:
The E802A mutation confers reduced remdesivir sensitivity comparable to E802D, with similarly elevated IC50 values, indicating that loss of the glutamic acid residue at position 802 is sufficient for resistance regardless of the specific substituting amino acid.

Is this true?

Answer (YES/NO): YES